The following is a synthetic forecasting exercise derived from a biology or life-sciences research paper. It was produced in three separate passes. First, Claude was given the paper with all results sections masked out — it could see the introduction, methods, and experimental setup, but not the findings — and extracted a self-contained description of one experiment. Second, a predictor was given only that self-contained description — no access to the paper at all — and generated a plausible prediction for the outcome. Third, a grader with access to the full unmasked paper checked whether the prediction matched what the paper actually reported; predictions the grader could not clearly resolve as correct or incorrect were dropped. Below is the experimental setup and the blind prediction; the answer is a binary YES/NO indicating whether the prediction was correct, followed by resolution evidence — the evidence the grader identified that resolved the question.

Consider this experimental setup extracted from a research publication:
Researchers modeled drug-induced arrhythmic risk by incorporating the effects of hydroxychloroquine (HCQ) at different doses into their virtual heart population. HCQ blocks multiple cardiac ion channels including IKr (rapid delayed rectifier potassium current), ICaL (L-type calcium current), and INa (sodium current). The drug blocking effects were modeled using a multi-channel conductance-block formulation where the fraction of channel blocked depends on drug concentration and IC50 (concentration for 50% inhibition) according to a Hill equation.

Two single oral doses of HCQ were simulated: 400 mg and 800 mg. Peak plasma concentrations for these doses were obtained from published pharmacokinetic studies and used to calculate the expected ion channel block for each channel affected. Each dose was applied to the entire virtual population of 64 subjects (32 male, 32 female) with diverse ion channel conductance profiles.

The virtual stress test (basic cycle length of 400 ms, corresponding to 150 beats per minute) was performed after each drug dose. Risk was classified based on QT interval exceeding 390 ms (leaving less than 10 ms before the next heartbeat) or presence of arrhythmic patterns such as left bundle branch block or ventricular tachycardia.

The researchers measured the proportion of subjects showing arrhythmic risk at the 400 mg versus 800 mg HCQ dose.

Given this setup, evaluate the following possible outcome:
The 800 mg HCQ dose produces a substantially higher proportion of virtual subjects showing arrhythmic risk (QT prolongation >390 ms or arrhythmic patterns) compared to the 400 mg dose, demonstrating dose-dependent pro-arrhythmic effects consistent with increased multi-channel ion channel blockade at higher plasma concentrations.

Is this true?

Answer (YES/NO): YES